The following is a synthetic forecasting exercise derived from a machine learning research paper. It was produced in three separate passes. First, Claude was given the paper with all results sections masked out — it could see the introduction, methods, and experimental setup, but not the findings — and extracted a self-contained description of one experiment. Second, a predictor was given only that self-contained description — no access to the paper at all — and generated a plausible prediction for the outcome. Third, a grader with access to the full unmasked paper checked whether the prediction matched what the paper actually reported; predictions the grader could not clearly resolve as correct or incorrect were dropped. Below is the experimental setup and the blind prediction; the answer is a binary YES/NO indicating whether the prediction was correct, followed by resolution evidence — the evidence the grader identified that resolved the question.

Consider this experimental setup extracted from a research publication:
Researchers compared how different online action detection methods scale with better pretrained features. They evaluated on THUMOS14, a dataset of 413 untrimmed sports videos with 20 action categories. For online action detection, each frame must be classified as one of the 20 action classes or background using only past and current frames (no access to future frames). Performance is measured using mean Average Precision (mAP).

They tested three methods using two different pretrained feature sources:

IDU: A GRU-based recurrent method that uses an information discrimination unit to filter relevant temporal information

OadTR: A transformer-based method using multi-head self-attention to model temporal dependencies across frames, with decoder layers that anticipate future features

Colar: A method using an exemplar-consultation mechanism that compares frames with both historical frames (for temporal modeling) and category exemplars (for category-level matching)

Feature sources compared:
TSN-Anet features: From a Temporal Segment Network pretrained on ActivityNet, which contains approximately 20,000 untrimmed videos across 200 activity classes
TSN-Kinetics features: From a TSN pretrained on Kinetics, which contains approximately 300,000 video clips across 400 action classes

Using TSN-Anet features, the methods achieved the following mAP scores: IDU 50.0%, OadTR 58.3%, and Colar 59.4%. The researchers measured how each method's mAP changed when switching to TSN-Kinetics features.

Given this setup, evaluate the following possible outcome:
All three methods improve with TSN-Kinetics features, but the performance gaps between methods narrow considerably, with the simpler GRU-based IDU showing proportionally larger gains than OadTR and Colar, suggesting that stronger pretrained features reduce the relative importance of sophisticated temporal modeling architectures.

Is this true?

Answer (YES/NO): YES